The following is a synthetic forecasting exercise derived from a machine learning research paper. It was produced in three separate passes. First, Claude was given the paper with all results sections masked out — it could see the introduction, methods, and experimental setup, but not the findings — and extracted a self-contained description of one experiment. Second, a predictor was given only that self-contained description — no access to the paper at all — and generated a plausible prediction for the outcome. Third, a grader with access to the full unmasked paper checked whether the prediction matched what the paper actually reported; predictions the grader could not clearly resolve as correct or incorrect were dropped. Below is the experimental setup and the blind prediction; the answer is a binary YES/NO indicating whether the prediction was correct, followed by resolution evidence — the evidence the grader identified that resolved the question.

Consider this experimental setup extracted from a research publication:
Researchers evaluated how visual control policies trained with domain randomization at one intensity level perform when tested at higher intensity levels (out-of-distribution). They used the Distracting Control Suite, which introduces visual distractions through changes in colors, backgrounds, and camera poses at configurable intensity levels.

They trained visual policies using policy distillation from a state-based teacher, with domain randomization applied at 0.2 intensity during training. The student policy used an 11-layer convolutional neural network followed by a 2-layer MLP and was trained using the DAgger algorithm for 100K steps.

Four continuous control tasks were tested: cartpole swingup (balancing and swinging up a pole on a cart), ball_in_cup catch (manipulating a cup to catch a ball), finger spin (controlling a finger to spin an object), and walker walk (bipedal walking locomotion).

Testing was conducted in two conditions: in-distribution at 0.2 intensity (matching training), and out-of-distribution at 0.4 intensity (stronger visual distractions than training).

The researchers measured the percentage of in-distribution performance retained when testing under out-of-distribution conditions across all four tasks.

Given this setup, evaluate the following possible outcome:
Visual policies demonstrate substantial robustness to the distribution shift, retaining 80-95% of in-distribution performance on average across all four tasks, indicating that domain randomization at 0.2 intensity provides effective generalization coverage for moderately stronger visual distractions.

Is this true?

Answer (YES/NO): NO